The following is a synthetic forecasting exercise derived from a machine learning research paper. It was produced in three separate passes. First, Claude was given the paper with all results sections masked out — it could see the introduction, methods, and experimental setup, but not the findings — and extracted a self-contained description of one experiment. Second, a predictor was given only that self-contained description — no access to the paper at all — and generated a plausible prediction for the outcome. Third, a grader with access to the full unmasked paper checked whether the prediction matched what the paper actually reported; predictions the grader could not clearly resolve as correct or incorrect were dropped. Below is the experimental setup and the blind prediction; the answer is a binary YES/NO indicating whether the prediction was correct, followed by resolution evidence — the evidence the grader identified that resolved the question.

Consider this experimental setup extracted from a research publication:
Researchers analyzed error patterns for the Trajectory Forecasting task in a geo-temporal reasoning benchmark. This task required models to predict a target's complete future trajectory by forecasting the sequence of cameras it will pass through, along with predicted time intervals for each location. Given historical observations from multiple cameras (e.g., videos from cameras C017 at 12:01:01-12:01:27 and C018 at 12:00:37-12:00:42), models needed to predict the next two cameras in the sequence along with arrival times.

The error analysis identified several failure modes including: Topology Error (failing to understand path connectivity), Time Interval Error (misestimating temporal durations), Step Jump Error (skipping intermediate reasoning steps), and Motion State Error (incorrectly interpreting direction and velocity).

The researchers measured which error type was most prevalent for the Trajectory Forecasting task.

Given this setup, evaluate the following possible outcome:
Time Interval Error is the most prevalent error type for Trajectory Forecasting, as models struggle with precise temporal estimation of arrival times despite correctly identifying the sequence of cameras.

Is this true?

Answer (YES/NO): NO